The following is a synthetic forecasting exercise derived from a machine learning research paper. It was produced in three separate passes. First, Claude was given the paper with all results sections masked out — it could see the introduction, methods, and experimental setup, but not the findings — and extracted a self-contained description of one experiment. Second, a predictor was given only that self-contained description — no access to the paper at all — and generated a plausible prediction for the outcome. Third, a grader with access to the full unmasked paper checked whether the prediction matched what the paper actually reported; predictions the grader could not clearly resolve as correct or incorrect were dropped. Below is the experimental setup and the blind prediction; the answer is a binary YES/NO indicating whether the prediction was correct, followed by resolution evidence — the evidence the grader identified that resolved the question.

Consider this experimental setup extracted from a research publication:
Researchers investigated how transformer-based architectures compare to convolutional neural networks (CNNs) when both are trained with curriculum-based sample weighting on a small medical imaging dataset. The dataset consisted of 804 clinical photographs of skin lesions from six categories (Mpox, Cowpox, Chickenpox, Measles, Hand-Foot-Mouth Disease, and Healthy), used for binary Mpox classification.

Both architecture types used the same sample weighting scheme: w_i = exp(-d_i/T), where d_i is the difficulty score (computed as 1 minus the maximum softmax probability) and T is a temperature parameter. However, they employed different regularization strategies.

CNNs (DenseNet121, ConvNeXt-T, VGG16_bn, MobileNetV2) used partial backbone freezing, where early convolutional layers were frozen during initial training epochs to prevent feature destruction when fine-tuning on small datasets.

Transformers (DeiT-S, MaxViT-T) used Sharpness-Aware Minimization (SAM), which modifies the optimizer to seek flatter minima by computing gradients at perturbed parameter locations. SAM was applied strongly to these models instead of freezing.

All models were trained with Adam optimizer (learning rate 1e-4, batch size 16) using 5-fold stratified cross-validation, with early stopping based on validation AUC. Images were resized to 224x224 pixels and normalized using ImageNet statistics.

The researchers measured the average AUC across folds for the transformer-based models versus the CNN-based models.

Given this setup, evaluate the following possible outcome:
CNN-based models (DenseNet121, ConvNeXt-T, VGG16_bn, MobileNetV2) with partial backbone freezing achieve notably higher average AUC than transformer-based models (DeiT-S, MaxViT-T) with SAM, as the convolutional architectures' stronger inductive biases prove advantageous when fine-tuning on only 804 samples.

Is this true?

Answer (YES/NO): YES